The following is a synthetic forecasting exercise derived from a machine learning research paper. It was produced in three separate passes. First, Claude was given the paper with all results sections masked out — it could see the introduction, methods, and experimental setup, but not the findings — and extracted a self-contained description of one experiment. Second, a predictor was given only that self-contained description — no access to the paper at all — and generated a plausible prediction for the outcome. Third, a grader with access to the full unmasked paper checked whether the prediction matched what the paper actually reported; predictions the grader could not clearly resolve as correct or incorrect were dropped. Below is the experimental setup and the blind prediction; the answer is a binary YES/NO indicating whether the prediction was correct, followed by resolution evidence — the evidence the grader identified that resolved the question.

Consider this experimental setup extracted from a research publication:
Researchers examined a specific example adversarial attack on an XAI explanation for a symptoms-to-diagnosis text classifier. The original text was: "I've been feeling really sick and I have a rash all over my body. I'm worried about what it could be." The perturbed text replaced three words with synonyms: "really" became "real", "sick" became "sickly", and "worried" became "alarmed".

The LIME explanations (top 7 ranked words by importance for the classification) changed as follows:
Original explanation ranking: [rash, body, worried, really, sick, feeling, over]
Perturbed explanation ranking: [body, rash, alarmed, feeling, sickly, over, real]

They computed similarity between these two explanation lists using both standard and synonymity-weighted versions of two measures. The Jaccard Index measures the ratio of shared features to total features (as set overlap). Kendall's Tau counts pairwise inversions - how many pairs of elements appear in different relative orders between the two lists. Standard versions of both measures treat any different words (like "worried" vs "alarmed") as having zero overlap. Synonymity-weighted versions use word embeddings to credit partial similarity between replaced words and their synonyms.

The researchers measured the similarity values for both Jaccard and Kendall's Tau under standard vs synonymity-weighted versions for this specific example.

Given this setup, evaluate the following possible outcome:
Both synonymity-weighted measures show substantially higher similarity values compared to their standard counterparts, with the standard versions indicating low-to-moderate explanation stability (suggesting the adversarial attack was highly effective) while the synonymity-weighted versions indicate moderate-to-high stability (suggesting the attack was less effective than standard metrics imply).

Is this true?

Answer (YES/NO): NO